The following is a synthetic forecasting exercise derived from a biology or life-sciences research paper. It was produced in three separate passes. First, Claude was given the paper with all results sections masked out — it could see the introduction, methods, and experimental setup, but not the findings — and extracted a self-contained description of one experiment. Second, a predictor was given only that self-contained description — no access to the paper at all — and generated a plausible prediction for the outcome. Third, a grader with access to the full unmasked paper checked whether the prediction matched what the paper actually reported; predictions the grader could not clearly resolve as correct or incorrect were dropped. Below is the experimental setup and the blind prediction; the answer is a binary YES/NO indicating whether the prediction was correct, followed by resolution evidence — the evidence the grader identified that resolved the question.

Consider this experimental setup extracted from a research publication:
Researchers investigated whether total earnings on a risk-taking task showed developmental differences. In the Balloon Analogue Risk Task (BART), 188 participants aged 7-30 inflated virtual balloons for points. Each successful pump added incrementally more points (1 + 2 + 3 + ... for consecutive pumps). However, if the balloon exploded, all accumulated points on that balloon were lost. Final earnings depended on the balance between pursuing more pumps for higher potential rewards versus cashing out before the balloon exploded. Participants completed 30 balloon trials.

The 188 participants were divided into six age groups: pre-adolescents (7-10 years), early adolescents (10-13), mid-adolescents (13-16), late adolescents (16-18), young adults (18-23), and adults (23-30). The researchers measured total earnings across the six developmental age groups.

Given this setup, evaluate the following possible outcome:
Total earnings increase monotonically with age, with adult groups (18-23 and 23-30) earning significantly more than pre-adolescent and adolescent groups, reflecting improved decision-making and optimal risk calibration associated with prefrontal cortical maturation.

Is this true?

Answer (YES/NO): NO